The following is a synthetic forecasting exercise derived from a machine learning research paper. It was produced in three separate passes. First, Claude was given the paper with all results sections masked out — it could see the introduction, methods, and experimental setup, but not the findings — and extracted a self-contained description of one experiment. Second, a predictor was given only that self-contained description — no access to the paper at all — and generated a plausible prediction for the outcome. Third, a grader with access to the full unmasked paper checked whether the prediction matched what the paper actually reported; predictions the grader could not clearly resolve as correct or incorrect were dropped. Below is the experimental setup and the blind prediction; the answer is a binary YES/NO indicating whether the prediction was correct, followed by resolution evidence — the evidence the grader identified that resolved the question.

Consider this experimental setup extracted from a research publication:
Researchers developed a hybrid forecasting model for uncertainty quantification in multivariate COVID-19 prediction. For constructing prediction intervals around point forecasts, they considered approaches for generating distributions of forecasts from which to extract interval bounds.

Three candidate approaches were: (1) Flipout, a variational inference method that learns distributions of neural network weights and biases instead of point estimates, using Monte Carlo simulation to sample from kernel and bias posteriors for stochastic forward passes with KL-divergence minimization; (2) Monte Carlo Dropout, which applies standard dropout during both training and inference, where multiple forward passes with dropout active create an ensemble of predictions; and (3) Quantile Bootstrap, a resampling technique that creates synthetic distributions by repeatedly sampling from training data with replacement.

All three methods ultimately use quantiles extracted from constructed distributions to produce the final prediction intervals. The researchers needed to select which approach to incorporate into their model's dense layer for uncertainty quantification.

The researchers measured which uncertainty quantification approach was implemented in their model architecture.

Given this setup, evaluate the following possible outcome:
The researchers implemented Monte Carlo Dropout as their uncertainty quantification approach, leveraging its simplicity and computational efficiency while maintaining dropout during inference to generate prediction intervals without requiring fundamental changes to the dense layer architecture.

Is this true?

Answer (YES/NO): NO